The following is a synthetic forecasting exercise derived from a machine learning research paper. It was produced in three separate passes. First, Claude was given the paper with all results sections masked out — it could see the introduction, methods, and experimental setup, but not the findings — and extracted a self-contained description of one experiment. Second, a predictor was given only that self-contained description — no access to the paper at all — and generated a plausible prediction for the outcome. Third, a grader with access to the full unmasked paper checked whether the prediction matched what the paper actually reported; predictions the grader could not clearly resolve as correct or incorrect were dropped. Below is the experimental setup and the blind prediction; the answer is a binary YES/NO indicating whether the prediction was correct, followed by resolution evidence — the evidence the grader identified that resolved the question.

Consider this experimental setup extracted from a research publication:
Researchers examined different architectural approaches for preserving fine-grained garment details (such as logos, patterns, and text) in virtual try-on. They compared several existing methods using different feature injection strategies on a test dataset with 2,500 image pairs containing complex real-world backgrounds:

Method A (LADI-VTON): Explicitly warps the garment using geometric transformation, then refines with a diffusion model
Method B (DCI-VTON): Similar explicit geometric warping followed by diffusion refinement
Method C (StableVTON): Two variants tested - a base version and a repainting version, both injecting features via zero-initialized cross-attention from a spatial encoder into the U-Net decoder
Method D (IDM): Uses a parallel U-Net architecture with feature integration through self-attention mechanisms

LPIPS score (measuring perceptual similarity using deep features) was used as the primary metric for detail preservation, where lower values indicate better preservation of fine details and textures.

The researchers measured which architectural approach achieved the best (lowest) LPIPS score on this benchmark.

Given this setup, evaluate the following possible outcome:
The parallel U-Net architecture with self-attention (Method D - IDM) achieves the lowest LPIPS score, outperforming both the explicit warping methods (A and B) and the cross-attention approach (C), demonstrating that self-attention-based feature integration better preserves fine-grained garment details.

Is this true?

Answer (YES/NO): NO